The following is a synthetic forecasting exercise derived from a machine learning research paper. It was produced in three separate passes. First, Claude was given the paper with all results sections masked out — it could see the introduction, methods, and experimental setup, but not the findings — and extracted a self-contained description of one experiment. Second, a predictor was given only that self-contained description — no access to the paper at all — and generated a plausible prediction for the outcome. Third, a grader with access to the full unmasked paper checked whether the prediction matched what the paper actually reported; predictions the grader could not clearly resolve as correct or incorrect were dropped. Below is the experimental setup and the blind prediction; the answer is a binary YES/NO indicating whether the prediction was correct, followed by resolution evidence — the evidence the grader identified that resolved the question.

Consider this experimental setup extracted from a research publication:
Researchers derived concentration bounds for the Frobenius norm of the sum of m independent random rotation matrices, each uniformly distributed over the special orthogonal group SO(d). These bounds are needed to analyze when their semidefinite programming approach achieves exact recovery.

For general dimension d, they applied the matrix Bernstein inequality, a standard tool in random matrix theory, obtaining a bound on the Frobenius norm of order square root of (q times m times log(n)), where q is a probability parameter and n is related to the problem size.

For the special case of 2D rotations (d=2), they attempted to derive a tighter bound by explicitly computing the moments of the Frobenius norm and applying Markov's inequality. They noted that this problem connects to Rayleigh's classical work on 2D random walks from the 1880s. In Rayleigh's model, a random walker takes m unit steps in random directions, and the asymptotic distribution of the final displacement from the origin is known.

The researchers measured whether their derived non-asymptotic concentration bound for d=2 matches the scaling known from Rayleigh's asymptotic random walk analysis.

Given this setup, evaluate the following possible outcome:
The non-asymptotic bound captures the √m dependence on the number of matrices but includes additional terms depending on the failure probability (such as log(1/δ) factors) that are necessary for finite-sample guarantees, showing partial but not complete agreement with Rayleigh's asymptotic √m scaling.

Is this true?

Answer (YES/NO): NO